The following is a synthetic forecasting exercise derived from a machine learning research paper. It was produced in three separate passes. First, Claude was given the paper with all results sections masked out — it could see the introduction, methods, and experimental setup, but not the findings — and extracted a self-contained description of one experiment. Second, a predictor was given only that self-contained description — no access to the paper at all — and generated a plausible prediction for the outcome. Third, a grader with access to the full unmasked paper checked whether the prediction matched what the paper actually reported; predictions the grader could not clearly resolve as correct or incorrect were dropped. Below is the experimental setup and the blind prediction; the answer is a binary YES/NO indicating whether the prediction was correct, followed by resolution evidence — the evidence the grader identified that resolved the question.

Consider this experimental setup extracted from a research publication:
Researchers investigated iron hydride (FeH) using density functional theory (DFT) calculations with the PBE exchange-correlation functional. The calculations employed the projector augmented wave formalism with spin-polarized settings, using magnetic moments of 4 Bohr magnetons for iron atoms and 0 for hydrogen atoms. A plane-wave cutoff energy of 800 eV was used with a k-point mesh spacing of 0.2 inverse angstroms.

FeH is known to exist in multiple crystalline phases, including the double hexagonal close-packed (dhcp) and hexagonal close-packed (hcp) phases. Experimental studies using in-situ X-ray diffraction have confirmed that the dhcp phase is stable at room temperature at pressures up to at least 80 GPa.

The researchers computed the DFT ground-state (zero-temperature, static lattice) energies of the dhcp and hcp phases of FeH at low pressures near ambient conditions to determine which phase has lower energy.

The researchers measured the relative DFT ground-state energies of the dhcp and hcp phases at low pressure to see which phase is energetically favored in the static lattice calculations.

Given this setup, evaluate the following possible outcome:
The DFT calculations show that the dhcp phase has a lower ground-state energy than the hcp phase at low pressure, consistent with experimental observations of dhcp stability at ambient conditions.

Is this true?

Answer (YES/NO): NO